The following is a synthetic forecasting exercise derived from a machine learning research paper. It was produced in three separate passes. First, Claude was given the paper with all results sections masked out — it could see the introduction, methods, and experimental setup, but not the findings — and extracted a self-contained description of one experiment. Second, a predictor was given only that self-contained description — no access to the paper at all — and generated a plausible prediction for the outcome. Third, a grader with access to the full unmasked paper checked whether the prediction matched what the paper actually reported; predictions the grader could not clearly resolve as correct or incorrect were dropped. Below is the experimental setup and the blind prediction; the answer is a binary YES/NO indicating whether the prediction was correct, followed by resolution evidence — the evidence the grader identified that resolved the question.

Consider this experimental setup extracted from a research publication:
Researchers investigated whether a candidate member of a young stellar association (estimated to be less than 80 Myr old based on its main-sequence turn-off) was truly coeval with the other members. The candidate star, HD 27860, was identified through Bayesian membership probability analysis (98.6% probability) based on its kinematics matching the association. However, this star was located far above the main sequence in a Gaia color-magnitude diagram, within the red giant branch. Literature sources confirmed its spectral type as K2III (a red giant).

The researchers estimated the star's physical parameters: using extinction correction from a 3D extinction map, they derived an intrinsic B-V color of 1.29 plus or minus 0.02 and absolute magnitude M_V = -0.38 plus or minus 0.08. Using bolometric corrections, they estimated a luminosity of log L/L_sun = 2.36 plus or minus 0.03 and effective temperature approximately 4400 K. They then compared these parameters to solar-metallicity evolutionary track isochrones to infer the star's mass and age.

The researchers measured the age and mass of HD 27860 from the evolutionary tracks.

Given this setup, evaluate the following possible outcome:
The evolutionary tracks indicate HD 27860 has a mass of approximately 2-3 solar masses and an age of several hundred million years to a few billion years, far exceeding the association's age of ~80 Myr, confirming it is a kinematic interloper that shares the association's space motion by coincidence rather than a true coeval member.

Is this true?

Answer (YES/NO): YES